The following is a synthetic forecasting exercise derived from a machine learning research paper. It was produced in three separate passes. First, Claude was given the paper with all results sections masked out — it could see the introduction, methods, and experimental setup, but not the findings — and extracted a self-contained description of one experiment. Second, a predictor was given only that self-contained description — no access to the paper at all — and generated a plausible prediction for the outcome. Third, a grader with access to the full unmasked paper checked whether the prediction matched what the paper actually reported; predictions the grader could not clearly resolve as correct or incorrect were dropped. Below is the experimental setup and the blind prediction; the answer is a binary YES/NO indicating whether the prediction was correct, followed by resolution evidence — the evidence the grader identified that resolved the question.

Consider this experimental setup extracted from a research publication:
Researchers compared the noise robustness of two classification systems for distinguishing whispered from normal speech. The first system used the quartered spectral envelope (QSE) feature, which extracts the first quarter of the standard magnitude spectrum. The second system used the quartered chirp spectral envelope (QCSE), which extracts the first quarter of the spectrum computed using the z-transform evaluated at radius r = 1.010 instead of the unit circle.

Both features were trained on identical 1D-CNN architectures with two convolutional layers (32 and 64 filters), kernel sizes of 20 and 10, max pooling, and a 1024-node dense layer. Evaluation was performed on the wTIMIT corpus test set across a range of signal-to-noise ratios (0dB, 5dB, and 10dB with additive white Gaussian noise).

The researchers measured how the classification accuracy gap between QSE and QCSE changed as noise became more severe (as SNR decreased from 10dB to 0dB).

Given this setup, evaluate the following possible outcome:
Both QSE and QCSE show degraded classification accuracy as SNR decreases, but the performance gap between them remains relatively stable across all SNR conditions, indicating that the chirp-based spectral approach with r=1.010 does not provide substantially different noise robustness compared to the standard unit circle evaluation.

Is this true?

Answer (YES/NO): NO